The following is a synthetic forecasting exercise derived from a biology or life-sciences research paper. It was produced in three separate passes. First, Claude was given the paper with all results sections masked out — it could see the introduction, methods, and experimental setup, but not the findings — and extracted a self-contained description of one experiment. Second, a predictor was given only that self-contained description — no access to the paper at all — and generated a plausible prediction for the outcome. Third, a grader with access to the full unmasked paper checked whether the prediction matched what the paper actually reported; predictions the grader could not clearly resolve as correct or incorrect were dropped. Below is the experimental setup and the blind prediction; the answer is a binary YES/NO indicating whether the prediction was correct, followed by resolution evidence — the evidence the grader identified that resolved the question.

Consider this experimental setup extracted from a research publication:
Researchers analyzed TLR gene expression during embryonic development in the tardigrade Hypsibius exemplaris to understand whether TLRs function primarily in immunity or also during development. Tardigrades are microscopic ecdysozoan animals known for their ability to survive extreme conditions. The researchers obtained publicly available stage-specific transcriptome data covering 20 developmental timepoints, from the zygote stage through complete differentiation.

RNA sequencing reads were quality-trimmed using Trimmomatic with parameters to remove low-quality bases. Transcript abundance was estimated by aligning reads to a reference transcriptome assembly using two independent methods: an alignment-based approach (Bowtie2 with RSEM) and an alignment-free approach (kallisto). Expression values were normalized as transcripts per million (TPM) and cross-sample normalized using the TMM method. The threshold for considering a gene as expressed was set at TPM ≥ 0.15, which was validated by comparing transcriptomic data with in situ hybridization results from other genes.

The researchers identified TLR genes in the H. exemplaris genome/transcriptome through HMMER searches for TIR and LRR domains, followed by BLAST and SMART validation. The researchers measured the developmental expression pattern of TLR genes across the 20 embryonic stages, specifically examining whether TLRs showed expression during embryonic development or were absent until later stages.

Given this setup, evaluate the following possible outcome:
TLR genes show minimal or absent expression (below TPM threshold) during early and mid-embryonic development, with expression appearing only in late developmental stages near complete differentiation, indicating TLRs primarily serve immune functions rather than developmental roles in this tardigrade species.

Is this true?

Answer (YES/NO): NO